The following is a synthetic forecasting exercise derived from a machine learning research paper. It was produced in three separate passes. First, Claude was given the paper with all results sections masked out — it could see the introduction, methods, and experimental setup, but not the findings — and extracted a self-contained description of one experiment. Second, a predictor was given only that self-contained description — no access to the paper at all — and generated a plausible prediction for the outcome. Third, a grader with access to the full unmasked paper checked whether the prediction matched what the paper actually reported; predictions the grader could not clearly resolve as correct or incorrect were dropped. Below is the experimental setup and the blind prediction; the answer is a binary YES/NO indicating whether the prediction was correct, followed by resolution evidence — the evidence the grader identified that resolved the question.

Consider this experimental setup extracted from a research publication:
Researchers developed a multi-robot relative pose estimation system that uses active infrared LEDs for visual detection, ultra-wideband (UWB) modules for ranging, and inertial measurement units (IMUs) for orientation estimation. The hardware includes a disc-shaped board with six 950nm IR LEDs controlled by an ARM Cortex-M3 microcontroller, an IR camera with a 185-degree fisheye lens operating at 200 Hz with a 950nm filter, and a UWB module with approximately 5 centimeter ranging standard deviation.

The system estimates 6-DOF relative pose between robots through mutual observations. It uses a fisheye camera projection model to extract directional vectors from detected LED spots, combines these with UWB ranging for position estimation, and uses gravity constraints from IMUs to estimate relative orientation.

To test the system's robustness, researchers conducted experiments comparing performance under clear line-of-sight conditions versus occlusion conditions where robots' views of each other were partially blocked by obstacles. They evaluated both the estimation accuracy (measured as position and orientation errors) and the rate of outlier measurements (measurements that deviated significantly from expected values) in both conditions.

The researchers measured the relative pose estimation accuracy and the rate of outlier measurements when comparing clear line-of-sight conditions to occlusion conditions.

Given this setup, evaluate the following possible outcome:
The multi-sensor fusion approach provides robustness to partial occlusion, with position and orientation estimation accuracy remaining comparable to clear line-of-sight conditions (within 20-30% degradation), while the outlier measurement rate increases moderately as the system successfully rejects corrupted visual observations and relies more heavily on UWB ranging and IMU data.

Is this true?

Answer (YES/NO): NO